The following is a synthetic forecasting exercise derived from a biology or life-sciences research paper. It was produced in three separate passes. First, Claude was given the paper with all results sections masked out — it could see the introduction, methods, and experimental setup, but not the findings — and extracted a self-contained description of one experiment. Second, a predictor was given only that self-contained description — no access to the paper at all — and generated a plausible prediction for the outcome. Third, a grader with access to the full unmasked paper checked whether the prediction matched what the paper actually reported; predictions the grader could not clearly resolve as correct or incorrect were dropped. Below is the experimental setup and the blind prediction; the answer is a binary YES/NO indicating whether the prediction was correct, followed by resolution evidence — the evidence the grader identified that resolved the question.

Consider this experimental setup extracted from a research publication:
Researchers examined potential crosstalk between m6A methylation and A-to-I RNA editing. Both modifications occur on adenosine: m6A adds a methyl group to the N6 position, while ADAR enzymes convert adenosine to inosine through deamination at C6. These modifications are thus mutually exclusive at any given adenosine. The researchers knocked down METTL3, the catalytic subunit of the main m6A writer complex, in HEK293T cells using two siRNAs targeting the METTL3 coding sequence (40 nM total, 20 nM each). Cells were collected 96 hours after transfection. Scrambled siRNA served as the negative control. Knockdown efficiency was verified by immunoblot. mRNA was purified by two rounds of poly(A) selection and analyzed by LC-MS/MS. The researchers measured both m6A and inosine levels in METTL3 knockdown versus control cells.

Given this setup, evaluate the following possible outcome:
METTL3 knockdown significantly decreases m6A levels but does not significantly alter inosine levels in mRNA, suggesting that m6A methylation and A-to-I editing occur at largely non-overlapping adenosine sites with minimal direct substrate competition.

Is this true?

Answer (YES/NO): YES